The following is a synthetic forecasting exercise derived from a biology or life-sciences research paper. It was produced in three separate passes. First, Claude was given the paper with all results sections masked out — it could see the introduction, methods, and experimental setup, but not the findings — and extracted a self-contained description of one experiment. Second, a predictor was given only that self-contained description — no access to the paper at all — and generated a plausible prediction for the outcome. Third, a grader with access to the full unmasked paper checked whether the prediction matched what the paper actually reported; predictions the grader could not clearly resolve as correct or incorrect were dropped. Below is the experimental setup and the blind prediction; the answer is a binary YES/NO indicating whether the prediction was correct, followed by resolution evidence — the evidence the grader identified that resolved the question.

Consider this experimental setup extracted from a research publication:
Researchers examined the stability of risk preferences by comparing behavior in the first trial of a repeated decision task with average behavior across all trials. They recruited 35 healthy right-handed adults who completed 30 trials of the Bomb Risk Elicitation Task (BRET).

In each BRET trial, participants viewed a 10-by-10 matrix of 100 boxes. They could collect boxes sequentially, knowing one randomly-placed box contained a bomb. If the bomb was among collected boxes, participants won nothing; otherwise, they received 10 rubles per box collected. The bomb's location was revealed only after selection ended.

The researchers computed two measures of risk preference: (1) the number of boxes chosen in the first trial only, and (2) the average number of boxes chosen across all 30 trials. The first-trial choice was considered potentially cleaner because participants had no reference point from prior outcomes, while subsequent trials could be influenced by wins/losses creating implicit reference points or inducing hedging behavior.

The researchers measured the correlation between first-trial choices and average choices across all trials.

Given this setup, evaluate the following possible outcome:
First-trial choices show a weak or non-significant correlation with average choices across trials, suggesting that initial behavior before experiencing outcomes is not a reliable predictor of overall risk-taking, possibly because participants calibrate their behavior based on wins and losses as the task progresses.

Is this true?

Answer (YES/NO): NO